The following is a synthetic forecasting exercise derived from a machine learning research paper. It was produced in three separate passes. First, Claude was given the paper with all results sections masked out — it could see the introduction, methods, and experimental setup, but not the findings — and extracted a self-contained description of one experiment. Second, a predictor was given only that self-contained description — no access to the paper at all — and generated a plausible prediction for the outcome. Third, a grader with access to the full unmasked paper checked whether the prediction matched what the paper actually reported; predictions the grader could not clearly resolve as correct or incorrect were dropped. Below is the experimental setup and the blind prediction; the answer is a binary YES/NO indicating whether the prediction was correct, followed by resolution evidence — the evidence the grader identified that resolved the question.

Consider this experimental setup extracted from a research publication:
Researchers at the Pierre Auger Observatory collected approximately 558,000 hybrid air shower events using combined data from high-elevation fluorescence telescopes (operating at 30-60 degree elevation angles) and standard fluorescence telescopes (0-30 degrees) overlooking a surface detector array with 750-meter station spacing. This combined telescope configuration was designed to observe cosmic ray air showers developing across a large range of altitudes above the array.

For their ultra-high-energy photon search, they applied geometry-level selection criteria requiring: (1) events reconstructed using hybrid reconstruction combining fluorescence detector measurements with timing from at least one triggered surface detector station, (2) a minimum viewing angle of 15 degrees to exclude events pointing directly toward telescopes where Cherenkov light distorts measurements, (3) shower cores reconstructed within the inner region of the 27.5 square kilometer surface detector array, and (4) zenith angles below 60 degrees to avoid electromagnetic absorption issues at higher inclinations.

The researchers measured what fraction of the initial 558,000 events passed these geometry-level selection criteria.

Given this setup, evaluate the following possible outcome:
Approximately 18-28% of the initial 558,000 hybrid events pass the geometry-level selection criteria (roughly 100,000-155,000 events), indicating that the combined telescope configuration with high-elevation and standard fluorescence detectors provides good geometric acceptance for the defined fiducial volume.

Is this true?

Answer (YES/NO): NO